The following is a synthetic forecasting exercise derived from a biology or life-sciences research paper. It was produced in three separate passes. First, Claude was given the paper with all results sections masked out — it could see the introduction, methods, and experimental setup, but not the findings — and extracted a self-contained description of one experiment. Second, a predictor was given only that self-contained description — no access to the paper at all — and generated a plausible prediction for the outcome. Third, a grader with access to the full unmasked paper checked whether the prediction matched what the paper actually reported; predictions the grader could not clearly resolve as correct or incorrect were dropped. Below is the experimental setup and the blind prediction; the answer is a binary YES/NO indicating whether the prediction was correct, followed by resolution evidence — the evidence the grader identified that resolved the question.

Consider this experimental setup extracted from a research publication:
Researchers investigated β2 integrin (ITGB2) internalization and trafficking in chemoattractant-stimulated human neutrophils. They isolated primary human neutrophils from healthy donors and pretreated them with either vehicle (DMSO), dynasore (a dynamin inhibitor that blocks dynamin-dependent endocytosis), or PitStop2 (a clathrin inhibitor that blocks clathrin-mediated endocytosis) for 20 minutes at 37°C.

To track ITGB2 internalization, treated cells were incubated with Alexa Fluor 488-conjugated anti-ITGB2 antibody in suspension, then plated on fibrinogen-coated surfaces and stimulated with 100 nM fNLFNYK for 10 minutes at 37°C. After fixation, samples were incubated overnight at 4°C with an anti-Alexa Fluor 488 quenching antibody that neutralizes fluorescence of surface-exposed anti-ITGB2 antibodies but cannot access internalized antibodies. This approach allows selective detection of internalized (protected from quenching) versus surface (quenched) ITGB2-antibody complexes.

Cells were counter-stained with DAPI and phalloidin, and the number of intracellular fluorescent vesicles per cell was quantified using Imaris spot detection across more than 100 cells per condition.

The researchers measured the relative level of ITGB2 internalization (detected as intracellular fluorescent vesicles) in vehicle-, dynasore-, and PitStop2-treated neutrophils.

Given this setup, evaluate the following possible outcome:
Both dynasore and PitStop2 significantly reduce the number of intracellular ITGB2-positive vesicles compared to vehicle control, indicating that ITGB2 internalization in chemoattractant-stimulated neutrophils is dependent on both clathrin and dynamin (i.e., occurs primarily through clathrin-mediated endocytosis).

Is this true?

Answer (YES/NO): NO